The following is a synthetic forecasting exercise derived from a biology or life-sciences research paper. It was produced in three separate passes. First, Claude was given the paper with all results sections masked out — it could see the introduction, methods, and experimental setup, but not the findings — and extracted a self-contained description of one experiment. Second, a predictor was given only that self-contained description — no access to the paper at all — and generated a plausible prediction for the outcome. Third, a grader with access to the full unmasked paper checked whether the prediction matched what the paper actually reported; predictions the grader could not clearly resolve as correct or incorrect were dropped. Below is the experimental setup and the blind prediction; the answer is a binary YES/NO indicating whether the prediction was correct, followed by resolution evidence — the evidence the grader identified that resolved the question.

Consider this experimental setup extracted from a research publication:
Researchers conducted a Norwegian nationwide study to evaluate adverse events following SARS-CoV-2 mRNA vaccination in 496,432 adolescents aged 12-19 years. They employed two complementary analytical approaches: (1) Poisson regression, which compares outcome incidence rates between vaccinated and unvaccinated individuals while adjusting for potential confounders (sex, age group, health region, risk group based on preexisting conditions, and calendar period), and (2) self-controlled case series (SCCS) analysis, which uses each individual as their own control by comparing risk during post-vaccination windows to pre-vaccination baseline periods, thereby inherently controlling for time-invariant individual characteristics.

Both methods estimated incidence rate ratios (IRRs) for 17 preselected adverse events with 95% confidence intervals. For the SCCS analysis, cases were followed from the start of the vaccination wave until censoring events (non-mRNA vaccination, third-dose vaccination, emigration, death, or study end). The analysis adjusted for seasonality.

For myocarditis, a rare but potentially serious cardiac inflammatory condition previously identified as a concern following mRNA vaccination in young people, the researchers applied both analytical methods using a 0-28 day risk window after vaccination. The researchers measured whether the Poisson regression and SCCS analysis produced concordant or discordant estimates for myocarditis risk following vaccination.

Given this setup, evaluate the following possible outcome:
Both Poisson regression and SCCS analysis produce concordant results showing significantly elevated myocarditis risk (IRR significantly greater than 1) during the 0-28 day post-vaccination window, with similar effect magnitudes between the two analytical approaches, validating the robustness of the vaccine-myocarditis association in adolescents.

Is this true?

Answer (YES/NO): YES